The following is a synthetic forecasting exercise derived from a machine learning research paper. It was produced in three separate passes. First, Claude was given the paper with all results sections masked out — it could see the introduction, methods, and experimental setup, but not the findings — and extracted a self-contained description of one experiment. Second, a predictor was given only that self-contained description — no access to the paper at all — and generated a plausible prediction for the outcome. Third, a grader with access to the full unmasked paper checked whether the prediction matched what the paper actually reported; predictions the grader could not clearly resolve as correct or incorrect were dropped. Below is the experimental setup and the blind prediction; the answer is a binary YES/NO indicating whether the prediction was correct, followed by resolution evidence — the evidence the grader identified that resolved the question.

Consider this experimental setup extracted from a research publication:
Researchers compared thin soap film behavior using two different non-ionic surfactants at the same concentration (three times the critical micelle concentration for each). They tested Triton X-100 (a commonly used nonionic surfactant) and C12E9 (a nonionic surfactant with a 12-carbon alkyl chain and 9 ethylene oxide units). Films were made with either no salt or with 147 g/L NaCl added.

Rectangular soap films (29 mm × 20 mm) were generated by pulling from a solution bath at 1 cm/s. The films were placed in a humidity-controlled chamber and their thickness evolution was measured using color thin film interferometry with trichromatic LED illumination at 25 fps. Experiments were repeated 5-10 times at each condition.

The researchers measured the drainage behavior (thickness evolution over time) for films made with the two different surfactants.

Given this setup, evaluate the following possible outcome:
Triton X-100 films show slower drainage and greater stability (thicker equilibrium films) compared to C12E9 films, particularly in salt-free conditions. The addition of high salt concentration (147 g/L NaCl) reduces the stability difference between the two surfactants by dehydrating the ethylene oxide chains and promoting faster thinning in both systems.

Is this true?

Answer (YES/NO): NO